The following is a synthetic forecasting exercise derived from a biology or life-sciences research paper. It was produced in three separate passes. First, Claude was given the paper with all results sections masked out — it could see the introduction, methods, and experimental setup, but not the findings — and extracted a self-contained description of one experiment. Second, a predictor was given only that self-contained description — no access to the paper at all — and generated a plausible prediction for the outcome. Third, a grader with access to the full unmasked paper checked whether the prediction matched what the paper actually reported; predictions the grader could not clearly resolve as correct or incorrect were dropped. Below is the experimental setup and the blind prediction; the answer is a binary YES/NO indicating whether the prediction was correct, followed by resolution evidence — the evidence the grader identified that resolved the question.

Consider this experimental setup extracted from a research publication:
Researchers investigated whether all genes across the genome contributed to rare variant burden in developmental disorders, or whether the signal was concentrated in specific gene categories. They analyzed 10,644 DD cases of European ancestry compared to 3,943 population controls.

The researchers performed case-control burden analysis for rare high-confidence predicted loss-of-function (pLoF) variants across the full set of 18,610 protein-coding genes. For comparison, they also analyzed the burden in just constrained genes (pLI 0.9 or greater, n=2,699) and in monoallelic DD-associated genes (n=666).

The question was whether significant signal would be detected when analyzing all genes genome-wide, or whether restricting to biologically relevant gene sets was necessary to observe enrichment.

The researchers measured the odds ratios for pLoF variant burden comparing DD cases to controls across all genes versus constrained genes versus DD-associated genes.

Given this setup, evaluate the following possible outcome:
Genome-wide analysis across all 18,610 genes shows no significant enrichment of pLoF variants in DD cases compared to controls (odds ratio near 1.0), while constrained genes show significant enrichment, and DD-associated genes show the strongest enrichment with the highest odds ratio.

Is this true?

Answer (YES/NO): NO